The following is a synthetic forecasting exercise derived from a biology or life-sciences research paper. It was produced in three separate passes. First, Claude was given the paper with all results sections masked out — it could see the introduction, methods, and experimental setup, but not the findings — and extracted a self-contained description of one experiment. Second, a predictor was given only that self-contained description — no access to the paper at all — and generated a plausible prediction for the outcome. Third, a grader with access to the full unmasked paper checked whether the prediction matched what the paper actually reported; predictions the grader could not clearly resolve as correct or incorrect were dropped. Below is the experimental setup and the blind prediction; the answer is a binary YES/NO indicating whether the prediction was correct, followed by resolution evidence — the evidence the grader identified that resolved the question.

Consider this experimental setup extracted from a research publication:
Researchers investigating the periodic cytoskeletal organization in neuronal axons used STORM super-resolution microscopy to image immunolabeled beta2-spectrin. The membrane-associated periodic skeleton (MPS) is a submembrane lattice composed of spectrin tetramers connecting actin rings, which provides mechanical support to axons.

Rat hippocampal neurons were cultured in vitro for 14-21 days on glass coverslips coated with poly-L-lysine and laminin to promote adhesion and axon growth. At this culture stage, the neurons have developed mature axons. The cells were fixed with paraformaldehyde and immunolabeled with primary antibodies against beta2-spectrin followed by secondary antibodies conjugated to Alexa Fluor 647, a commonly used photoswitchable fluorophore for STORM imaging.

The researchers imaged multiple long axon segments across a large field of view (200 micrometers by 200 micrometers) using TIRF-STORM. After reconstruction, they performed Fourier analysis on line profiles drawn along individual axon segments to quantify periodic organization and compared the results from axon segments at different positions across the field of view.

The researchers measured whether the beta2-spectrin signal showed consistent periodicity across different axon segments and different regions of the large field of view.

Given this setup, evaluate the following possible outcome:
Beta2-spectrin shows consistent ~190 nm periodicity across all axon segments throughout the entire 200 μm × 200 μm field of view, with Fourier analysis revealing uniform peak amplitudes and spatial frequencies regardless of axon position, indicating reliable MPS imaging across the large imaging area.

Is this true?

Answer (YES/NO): YES